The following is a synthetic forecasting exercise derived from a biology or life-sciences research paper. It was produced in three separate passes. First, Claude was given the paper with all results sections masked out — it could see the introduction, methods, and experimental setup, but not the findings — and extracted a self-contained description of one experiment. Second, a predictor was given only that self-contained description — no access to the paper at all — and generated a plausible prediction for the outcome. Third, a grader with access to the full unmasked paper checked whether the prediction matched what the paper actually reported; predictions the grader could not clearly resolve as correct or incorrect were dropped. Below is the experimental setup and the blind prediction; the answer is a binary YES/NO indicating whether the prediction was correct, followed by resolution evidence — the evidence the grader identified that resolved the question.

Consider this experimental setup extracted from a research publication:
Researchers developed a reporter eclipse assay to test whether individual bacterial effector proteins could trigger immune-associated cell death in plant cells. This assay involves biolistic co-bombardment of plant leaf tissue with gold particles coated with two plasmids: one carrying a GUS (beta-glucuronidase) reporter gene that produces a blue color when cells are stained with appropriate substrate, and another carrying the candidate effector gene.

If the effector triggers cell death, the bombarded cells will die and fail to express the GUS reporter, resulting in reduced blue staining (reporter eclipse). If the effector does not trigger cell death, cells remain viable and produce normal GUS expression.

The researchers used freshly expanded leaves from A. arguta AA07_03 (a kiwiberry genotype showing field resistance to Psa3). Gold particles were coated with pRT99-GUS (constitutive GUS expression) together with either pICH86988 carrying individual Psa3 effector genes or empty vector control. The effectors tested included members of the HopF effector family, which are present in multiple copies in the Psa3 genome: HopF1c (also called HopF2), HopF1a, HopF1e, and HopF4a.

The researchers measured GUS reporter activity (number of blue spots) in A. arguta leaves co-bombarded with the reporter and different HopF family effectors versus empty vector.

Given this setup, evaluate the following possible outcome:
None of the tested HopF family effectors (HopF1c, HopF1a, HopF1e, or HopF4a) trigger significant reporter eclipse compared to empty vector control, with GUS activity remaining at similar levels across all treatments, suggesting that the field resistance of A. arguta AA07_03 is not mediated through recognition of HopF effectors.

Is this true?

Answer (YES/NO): NO